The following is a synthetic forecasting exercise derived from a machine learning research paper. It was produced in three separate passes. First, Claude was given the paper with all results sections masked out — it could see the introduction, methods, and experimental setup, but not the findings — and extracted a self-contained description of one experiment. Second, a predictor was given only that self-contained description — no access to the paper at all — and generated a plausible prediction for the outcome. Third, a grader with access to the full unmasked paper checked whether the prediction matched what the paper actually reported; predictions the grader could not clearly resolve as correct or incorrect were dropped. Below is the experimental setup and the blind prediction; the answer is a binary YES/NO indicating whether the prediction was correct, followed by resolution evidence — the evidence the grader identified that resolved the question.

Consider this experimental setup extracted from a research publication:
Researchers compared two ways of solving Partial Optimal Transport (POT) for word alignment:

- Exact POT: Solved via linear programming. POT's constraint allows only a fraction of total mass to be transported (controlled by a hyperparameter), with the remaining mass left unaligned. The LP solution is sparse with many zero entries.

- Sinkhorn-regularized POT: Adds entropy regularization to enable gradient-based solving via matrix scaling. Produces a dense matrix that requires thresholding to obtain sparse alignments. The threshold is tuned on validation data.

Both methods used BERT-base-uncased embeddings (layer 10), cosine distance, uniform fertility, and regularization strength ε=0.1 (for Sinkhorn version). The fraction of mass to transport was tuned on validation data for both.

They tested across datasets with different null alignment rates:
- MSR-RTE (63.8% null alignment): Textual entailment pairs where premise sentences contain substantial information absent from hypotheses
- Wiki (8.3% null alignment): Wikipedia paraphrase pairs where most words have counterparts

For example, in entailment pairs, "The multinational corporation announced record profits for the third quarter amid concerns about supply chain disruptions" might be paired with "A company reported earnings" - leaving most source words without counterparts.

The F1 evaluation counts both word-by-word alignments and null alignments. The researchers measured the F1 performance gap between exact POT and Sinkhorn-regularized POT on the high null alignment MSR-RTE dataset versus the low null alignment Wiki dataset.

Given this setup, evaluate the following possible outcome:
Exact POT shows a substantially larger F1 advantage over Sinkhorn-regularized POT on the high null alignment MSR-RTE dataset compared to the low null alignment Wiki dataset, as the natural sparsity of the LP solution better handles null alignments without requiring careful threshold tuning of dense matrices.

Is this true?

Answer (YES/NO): NO